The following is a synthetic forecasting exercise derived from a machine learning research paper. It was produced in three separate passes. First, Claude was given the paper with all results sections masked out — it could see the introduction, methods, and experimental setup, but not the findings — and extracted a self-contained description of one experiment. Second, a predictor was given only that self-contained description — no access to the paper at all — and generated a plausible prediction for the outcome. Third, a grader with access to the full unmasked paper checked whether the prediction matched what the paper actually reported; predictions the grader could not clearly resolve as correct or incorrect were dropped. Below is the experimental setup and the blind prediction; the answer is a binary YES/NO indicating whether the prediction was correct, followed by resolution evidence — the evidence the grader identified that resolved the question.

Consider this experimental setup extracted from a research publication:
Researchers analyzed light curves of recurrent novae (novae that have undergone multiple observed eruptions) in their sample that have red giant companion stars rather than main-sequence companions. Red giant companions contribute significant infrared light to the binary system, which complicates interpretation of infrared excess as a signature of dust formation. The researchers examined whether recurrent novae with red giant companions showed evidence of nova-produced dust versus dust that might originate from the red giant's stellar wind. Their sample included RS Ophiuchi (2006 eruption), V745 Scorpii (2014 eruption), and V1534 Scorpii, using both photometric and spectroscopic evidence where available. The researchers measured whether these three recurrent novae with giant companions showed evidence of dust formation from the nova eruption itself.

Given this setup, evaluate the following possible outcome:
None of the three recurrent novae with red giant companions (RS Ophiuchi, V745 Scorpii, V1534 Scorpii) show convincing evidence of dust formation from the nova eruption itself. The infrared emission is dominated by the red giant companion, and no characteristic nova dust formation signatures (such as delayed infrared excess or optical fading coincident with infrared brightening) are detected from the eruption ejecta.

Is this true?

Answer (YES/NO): NO